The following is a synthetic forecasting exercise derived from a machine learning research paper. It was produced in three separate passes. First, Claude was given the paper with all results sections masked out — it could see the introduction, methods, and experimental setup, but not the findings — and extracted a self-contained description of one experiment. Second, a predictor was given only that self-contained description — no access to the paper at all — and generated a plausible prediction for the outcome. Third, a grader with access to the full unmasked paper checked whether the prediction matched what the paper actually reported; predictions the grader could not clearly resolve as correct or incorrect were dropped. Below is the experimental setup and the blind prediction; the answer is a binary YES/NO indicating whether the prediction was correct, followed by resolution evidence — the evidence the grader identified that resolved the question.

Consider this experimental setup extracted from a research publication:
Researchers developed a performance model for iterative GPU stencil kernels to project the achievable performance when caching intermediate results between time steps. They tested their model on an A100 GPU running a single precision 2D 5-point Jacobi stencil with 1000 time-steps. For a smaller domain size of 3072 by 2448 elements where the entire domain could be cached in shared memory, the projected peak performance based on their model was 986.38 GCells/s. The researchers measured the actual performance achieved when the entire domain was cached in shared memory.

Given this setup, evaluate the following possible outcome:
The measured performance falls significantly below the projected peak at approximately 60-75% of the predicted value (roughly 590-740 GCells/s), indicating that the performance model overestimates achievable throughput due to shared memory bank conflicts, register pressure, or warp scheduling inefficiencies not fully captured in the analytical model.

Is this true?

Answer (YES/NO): YES